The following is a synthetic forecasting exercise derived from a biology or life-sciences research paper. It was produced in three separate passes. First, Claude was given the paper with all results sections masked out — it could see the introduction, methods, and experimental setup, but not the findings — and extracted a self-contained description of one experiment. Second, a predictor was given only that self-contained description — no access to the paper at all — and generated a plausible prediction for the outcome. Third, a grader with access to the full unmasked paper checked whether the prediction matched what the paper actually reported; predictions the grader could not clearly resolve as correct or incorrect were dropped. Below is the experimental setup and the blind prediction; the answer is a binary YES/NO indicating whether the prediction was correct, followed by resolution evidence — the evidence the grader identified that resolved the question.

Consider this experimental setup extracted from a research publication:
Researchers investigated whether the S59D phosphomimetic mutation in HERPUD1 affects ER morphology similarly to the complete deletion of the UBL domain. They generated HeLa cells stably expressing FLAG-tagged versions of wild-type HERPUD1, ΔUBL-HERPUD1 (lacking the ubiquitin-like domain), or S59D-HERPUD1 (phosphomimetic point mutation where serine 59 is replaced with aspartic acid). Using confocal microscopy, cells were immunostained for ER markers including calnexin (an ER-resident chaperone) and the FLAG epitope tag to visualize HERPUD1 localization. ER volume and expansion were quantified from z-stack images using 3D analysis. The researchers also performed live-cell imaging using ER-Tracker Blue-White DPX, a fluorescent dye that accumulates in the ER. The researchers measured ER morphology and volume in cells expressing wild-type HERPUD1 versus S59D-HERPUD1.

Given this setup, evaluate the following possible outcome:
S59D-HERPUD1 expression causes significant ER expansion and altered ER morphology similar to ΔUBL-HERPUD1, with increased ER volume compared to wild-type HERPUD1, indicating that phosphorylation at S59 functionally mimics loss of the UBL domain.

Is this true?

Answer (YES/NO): YES